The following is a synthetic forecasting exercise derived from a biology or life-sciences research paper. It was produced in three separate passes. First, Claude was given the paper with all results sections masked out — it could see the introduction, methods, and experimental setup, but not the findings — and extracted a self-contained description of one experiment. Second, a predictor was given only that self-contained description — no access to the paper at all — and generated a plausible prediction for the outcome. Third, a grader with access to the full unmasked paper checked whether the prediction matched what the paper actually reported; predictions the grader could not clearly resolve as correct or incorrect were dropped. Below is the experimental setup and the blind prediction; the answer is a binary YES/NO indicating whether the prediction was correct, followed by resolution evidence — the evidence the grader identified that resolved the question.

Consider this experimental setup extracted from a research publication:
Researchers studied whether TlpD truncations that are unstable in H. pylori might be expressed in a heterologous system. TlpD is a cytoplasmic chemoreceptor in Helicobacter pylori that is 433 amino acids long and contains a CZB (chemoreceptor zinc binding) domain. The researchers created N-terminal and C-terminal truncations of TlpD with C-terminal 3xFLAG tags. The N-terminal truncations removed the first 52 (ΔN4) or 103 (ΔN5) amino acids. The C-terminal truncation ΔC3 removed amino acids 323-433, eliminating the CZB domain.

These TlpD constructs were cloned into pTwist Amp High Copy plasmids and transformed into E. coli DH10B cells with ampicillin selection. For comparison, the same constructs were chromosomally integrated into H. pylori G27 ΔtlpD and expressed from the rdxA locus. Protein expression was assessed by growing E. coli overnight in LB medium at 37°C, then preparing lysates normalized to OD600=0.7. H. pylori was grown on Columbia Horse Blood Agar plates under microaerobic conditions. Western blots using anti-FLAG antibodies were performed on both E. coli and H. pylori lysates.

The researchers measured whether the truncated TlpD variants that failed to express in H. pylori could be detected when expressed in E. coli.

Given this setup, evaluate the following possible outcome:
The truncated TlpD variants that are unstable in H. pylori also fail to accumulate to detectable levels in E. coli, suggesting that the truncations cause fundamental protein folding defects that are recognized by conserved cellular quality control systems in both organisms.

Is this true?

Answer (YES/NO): NO